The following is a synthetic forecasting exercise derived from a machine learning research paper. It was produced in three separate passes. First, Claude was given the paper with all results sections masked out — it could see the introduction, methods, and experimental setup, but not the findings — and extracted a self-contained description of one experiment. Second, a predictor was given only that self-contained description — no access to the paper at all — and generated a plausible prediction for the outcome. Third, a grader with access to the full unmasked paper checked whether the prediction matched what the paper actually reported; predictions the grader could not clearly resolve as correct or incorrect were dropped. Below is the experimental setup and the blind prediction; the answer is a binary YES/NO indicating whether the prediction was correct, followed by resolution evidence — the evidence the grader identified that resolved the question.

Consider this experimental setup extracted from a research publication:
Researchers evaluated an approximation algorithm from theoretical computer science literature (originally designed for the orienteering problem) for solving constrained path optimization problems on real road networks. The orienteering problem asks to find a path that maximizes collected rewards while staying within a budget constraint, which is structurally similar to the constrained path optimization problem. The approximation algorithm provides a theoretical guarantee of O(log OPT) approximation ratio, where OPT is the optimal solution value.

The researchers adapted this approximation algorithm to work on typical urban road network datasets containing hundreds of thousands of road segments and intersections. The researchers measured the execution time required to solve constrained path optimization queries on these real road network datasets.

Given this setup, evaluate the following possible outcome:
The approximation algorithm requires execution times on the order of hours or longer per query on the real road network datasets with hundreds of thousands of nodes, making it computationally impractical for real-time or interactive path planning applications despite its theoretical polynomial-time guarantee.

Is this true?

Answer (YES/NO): NO